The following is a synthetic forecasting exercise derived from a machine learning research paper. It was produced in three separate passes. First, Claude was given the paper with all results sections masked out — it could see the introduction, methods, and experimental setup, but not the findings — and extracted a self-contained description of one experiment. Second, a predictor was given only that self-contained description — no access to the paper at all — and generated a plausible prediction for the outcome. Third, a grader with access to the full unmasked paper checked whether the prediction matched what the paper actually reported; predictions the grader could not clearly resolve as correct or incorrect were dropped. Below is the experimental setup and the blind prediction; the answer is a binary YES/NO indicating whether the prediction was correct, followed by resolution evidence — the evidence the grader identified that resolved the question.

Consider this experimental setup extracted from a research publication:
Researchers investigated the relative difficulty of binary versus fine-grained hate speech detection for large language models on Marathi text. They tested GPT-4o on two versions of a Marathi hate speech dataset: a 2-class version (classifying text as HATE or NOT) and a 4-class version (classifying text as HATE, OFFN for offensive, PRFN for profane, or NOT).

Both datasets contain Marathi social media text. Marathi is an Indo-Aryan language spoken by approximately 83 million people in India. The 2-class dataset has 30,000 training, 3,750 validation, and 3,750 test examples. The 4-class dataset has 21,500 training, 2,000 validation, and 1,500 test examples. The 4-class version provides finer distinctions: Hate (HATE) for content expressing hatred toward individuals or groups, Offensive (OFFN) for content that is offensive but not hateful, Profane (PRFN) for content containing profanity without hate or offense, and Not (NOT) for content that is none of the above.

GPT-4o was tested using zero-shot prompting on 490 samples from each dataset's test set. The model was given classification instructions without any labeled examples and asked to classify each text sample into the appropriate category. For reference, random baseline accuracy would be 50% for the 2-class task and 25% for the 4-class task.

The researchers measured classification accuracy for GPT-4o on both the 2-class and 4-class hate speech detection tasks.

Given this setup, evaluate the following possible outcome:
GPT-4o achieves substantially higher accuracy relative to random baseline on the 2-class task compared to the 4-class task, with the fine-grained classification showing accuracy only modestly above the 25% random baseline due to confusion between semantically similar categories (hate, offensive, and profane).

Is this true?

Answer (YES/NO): NO